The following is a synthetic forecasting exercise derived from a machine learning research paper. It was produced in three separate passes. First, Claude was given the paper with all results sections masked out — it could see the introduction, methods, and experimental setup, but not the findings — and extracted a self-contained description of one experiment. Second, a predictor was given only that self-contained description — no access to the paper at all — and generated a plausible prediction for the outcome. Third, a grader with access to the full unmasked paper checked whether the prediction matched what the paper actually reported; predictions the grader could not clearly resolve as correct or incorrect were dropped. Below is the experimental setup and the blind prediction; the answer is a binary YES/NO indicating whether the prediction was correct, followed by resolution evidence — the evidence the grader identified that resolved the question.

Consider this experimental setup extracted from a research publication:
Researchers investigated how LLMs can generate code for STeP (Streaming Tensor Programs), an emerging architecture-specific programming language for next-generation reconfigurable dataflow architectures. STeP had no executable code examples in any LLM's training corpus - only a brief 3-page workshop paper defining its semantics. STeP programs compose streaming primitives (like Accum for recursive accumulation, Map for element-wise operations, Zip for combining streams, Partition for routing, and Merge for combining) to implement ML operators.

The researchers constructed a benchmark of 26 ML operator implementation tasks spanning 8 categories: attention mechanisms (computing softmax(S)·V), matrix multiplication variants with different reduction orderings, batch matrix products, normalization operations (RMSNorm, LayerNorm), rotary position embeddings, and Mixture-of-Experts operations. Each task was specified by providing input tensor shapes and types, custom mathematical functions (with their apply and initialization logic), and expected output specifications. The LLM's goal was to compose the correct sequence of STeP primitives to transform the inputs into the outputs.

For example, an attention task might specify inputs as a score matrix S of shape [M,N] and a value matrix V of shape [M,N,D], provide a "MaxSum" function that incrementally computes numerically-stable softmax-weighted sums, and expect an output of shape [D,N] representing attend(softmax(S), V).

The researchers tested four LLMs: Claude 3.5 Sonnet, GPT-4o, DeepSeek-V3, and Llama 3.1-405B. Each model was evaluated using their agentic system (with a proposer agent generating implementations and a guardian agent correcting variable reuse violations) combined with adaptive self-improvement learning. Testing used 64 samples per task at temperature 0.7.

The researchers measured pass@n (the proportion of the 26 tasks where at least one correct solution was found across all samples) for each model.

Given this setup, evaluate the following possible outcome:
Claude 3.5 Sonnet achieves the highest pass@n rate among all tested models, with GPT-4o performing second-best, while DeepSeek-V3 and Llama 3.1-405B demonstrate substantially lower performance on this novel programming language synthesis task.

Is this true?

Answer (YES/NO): YES